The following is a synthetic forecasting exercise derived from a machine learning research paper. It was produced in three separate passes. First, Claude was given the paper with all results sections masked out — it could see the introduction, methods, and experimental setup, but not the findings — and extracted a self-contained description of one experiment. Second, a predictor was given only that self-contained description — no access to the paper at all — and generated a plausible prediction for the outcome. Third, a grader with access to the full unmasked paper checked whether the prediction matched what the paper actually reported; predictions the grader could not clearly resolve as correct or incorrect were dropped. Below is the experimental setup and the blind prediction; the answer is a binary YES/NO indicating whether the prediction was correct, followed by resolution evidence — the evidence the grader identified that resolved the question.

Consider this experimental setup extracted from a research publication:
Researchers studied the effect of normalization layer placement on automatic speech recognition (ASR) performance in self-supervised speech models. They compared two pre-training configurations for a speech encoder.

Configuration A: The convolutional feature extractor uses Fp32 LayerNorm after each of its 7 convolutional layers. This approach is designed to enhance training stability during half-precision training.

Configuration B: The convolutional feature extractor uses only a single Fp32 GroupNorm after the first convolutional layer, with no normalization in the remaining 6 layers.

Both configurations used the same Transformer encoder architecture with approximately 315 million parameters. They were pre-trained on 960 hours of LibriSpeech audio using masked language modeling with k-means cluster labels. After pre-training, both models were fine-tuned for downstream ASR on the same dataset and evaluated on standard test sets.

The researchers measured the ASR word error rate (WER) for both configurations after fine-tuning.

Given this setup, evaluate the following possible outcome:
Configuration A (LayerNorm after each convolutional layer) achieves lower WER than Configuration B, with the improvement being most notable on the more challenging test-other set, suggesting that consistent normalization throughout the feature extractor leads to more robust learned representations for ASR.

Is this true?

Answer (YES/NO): NO